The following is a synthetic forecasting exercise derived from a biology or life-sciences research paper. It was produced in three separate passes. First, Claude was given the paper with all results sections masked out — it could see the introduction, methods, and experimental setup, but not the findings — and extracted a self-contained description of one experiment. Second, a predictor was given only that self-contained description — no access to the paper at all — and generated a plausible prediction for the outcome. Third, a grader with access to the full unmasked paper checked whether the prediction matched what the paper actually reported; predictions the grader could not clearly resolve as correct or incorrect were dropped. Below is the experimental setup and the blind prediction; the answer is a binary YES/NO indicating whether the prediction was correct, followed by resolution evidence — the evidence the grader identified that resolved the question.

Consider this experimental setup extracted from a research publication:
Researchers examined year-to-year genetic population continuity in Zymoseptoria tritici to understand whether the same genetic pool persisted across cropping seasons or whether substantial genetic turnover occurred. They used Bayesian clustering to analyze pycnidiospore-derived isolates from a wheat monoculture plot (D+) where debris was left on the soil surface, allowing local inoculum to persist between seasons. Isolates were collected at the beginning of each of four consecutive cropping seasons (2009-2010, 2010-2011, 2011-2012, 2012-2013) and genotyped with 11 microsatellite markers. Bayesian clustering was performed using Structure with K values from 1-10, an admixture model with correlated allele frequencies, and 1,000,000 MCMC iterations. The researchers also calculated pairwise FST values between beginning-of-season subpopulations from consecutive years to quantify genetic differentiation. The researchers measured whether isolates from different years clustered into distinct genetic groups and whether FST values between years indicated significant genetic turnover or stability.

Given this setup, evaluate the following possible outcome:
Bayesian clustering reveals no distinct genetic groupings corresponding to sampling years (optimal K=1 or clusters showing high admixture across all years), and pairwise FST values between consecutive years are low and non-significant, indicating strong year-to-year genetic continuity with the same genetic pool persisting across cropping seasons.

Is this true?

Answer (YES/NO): YES